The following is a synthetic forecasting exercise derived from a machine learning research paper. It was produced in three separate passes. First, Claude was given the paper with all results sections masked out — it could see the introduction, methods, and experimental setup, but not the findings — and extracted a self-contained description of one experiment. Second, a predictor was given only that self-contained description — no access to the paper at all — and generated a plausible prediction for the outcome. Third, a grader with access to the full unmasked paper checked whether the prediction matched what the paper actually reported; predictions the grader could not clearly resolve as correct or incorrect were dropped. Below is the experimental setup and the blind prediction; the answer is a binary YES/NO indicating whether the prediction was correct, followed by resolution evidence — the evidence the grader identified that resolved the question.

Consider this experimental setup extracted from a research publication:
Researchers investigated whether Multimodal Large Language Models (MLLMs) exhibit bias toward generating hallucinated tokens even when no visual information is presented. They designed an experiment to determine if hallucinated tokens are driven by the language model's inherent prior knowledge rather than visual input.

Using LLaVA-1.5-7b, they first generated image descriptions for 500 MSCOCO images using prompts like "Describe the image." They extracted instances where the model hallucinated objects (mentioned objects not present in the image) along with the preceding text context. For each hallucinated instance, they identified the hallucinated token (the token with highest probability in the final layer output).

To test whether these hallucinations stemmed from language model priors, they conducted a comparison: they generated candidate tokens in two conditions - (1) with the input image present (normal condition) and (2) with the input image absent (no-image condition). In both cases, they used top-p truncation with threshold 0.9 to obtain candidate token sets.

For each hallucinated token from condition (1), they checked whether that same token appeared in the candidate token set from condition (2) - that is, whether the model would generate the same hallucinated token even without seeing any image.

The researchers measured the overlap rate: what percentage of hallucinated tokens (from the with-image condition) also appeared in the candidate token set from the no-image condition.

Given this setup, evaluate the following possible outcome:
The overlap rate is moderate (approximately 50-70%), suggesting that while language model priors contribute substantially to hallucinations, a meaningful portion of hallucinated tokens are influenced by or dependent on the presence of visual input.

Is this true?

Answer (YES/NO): NO